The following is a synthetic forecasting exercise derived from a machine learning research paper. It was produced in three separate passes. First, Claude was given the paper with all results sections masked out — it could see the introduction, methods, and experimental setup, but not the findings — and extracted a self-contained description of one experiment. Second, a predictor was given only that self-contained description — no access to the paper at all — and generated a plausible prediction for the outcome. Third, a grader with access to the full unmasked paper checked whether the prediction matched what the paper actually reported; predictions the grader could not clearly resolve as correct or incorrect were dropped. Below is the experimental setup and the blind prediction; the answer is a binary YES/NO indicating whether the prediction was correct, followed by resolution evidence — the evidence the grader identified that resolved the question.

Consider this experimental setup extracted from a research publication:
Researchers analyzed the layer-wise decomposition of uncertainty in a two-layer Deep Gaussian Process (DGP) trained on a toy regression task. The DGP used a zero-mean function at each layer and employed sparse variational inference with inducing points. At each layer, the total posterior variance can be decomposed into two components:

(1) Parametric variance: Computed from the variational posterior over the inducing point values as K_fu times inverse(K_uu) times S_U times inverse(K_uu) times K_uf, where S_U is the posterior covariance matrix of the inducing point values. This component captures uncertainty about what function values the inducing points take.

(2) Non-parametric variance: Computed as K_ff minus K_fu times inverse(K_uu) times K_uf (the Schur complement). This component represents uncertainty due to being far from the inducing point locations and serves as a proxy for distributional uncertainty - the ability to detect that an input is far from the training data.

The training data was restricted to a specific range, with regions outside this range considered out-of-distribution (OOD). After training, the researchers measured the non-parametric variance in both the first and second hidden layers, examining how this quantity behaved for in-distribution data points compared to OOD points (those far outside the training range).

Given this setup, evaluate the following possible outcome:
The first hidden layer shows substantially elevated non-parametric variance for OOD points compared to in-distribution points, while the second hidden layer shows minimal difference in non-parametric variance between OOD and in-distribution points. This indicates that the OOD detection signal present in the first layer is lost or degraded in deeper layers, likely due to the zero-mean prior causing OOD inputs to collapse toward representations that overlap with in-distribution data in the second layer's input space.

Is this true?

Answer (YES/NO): YES